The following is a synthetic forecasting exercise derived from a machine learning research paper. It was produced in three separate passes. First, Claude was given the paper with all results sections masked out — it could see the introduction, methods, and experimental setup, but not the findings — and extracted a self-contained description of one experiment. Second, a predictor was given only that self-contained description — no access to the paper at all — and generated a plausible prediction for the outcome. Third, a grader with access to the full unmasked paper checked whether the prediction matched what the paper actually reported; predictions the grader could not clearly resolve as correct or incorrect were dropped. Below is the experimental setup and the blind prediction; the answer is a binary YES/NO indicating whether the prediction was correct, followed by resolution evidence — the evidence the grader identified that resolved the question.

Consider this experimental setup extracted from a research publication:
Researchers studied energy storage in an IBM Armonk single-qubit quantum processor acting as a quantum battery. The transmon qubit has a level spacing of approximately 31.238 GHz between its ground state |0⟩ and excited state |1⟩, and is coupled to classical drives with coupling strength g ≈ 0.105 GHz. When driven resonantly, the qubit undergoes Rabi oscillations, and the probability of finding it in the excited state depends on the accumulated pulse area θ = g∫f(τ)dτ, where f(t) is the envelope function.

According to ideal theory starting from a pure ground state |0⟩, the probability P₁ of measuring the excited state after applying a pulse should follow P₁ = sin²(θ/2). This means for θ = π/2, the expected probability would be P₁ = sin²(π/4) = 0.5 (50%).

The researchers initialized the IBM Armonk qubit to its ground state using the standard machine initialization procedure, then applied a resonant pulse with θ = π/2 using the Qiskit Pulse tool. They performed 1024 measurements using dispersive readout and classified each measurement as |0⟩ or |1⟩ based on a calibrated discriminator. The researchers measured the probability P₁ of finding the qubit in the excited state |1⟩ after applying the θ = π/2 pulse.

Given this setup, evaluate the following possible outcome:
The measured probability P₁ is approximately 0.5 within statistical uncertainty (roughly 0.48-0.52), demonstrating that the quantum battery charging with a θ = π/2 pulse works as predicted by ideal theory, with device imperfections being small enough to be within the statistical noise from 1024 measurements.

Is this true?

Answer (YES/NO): NO